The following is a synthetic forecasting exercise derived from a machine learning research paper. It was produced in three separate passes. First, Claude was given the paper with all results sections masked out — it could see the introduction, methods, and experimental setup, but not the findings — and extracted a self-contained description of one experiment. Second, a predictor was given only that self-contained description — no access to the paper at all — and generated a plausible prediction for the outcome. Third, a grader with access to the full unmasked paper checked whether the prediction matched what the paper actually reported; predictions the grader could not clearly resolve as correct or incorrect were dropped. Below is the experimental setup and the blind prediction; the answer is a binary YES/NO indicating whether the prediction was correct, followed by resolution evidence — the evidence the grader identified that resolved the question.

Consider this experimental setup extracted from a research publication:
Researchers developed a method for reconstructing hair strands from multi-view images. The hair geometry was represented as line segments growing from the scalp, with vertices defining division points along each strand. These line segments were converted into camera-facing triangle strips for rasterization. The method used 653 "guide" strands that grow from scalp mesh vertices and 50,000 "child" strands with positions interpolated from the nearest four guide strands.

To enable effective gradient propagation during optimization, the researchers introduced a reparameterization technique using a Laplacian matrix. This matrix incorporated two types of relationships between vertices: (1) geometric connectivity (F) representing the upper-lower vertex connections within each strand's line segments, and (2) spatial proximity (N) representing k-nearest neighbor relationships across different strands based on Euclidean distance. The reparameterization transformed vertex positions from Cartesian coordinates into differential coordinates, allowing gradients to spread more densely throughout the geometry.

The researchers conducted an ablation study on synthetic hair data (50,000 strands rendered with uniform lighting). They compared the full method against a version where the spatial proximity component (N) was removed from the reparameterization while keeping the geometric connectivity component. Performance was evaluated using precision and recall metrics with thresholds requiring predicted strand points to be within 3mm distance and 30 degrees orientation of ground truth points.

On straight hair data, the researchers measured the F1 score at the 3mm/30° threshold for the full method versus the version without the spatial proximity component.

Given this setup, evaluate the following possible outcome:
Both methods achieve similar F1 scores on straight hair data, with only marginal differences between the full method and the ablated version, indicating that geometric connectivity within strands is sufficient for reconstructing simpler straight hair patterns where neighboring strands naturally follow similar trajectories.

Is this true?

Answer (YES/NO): YES